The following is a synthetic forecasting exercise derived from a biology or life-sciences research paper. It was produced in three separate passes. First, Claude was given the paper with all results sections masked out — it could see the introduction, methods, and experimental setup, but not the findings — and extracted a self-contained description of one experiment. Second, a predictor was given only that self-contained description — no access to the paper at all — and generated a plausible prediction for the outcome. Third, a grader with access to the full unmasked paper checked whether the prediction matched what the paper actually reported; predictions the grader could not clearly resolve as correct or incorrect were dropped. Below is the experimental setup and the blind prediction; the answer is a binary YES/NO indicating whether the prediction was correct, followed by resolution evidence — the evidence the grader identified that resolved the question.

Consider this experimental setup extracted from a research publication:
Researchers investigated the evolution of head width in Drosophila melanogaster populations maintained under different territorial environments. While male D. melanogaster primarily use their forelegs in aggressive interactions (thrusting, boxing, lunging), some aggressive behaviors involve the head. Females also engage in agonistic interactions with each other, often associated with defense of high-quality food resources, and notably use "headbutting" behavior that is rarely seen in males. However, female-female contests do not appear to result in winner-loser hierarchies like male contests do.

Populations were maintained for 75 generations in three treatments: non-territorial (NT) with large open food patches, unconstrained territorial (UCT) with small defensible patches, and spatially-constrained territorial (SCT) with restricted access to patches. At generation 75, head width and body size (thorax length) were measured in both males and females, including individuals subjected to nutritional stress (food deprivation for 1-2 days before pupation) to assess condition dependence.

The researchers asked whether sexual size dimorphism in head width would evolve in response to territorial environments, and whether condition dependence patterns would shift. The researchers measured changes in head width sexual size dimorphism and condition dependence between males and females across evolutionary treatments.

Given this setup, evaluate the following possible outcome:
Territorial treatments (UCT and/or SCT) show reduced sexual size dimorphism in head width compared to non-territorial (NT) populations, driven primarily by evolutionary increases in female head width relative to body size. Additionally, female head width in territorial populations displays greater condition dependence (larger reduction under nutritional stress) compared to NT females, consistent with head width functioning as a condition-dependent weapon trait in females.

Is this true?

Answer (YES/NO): NO